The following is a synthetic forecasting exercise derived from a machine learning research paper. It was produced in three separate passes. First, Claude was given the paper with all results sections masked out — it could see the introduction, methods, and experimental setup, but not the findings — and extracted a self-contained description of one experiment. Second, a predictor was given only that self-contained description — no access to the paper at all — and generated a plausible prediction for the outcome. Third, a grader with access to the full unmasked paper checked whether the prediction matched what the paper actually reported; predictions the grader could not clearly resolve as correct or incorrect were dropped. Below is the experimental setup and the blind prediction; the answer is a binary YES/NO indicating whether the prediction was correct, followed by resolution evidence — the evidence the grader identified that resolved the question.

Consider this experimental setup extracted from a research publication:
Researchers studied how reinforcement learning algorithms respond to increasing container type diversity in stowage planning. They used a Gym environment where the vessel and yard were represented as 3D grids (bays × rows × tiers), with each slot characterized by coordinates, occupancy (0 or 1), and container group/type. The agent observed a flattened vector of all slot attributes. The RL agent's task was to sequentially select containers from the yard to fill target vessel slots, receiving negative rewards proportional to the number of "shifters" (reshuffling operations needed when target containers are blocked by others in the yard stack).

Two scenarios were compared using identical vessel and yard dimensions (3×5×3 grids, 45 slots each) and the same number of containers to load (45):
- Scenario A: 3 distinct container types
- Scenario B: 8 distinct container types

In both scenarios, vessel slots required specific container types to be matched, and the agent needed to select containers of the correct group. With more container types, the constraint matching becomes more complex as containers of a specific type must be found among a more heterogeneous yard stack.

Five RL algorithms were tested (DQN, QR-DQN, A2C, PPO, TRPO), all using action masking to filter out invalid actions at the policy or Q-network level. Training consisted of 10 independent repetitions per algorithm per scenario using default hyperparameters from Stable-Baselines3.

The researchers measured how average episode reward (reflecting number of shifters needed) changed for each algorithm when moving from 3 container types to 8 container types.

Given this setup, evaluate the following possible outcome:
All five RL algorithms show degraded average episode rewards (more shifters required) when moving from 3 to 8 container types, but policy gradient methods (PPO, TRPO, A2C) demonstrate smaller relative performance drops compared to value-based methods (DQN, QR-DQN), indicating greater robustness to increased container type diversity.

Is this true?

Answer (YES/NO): NO